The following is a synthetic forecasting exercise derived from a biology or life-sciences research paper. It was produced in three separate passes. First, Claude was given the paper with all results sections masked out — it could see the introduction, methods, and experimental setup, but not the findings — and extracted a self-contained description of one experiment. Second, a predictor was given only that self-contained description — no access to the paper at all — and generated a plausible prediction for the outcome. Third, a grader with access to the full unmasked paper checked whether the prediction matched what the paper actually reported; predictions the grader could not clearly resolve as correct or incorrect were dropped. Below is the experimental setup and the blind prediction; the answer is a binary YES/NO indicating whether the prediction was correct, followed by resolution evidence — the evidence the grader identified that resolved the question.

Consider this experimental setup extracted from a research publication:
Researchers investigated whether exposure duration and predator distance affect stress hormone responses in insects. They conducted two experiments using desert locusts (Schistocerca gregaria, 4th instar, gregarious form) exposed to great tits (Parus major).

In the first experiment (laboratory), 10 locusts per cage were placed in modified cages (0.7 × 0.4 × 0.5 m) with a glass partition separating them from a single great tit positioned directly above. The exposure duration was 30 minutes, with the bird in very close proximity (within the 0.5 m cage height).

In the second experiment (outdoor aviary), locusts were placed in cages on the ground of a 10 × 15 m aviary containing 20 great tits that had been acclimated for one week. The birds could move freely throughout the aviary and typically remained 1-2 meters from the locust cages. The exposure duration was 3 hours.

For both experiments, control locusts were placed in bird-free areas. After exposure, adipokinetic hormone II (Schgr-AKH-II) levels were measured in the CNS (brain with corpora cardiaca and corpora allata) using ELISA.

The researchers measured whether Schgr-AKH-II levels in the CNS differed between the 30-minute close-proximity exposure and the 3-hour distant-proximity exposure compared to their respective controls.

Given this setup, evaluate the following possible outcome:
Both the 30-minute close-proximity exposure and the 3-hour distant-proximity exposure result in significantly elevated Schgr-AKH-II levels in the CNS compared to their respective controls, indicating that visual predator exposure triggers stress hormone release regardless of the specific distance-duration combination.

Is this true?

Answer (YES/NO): YES